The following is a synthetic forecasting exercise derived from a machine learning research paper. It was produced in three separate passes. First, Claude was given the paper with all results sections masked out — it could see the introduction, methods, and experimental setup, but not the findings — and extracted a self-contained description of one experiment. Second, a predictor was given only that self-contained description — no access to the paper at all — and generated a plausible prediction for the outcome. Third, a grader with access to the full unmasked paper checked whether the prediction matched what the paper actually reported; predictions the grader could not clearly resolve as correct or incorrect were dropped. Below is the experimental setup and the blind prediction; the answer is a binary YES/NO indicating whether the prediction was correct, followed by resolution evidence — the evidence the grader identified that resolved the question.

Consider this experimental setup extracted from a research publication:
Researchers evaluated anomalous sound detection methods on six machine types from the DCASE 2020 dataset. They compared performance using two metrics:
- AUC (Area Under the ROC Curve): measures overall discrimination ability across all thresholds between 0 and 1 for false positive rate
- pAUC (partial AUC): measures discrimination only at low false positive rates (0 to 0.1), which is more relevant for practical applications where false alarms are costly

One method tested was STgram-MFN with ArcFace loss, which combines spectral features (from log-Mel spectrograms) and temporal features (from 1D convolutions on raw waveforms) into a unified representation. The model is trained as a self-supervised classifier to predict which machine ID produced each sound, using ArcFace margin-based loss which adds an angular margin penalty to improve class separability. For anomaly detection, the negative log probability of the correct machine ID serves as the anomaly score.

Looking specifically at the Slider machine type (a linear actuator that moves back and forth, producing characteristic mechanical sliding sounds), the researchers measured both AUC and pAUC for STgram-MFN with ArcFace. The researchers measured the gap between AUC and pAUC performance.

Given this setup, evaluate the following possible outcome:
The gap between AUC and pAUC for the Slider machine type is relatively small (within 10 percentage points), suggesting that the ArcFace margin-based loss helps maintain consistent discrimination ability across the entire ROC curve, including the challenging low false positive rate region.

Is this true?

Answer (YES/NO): YES